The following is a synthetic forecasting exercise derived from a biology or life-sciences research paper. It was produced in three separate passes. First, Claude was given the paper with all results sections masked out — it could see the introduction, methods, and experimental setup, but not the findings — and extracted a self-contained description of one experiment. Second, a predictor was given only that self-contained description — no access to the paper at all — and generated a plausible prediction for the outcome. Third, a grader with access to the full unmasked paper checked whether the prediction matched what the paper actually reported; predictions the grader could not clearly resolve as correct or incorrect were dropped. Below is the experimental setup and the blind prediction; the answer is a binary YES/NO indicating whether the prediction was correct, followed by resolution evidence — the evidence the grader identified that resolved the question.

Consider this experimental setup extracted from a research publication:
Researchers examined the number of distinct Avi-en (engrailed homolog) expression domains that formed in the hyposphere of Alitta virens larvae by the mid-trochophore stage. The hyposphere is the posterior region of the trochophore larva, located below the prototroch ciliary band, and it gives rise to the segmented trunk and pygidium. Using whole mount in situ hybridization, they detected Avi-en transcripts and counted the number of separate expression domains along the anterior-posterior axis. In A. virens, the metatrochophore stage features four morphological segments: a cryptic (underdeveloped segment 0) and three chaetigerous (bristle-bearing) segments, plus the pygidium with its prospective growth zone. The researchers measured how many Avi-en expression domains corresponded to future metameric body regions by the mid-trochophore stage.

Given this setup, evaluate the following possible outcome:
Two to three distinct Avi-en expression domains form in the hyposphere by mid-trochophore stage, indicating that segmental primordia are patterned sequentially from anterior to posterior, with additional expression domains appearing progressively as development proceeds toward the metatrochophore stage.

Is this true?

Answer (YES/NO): NO